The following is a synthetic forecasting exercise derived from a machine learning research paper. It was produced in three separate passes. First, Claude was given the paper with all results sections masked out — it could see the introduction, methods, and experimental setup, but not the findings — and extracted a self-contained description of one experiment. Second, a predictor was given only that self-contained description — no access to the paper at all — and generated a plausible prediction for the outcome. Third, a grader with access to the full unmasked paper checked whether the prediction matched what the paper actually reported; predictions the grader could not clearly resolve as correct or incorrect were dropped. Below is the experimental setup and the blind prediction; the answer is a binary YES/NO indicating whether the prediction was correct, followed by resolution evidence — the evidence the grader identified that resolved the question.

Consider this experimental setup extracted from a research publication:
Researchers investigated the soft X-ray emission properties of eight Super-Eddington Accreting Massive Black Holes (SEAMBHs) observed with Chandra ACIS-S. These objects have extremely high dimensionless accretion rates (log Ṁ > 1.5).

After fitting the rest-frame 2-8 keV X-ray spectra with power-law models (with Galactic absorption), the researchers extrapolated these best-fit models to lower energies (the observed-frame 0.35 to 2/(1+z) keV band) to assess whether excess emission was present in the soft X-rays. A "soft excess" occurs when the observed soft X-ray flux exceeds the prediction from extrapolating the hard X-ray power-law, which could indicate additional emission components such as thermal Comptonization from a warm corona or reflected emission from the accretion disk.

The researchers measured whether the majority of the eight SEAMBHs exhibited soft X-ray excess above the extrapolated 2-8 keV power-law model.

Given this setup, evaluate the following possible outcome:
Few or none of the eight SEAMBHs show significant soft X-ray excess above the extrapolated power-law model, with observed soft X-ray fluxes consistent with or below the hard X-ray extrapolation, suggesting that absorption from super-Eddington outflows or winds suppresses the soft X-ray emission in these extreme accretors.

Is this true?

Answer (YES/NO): NO